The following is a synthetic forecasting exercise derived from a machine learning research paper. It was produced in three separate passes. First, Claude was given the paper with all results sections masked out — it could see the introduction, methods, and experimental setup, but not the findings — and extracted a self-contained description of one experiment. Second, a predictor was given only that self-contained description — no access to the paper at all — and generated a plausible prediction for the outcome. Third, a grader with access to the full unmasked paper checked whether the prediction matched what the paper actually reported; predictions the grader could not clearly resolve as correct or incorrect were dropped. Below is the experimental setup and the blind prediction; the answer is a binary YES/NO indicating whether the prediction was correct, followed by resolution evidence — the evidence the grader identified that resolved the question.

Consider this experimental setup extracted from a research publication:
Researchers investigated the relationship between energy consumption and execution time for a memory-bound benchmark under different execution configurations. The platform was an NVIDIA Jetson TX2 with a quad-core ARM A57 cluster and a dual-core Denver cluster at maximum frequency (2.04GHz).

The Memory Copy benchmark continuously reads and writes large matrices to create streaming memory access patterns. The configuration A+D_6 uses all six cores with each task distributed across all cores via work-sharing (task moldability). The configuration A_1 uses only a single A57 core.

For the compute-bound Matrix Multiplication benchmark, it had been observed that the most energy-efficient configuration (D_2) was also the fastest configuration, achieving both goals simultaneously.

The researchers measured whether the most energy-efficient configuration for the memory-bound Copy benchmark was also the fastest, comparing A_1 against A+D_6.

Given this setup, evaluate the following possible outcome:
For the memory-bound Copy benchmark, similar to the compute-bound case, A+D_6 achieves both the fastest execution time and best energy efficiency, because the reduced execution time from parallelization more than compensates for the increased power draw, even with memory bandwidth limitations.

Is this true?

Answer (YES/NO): NO